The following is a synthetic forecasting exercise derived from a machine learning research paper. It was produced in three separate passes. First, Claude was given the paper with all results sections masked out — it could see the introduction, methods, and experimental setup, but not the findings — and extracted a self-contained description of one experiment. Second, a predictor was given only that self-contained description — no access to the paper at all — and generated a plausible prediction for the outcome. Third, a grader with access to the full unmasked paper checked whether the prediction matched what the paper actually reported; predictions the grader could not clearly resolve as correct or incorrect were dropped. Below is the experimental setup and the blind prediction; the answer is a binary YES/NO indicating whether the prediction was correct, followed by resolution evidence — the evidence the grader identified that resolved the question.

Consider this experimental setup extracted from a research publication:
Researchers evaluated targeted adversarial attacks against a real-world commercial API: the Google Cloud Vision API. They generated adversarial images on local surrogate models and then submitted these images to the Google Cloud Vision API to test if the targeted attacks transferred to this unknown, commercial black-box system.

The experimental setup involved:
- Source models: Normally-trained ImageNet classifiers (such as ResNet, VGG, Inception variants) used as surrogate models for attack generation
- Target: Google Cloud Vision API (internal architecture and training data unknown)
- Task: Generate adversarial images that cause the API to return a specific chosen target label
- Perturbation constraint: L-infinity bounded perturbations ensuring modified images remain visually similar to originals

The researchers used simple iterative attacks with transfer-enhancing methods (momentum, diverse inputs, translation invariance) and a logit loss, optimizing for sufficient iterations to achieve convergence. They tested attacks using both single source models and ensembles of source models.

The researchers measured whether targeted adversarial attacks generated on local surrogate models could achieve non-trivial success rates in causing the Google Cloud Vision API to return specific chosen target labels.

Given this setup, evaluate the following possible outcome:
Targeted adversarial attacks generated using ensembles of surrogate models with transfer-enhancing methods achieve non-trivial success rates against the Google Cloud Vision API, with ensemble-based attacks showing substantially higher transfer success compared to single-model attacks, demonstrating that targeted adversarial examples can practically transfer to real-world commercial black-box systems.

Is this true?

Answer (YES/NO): NO